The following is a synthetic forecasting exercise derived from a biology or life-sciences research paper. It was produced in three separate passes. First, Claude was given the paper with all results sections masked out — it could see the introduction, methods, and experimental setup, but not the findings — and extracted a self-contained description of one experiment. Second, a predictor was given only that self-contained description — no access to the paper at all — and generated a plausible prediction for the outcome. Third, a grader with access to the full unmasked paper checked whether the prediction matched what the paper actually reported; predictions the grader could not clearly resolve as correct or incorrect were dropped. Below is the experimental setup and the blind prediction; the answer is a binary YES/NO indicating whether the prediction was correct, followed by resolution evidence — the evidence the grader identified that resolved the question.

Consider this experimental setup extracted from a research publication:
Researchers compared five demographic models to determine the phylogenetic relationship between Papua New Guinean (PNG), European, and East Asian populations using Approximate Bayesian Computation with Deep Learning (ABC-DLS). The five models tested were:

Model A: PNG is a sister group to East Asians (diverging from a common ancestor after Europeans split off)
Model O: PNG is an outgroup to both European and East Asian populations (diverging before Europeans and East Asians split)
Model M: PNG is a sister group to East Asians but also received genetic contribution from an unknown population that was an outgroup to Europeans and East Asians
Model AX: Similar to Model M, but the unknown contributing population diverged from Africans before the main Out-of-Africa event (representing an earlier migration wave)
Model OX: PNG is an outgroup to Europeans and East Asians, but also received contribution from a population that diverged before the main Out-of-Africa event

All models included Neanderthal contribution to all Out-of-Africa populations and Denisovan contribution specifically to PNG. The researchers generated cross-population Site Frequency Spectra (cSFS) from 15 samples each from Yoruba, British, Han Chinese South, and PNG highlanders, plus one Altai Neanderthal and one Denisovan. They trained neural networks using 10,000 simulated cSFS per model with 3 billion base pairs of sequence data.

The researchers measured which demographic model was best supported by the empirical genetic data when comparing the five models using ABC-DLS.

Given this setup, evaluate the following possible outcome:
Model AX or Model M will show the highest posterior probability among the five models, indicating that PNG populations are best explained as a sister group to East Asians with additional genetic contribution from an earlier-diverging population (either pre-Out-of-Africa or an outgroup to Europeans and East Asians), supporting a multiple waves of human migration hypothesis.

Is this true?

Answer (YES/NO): NO